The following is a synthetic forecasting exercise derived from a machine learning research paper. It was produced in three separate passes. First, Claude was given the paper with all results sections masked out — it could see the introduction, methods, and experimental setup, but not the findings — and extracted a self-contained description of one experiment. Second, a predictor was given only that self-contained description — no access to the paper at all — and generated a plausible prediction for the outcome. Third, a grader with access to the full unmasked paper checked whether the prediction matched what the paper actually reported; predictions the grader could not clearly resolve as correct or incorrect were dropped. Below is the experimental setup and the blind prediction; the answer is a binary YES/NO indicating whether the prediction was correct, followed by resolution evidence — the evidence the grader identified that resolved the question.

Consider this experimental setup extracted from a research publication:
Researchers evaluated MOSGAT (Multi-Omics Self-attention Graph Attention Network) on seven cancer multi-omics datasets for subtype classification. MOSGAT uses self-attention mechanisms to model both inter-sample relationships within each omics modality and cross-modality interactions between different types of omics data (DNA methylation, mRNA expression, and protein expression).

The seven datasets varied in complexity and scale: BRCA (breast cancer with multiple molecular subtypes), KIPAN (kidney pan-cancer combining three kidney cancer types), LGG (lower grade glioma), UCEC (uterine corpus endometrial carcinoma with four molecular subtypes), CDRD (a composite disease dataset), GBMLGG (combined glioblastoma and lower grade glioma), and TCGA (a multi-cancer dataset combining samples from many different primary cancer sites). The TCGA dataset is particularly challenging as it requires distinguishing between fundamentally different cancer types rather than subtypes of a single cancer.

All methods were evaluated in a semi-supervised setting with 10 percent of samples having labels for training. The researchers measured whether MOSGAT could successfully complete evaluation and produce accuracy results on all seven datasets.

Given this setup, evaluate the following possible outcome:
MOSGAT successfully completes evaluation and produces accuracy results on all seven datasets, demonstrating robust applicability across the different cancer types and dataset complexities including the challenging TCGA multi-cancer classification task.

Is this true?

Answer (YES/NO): NO